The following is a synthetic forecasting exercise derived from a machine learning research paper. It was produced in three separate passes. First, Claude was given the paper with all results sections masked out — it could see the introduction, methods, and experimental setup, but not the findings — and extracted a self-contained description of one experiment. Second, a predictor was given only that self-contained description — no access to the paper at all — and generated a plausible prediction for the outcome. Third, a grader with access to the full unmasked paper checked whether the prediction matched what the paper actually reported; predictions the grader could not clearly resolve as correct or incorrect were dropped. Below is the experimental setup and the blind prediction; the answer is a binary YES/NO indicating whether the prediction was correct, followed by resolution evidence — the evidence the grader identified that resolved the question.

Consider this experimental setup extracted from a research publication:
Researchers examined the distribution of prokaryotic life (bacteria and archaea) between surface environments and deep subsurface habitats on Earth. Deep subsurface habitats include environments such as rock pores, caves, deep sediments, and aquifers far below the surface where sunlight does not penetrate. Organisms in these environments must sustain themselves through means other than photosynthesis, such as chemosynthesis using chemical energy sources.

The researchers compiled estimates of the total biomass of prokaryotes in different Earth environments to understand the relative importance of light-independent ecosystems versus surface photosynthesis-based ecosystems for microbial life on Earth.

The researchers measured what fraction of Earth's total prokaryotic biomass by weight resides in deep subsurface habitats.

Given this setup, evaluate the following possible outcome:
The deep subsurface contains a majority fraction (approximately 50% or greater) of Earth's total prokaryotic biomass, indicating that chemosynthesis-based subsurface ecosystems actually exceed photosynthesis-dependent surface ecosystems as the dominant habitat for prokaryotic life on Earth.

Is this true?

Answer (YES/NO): YES